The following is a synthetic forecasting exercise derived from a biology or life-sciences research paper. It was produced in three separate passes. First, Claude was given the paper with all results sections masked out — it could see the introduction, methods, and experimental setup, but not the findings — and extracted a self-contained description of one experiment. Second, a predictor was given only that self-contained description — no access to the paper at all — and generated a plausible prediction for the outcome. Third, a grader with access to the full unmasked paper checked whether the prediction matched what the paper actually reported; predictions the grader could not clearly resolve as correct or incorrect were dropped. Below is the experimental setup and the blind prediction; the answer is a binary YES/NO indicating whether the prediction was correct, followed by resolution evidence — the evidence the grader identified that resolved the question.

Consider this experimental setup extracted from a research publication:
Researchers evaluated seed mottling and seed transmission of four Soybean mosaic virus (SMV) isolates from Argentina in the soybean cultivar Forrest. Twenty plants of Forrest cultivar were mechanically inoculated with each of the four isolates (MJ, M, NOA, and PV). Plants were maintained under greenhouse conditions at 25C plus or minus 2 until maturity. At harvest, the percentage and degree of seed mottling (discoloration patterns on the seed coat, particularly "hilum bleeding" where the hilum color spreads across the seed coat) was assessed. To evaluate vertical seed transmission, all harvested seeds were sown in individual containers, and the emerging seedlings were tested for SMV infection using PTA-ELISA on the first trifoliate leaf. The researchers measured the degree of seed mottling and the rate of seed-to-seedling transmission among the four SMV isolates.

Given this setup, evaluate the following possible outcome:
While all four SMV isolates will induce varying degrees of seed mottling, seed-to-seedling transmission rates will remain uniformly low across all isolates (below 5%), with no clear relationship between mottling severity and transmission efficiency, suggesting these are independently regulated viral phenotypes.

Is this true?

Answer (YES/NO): NO